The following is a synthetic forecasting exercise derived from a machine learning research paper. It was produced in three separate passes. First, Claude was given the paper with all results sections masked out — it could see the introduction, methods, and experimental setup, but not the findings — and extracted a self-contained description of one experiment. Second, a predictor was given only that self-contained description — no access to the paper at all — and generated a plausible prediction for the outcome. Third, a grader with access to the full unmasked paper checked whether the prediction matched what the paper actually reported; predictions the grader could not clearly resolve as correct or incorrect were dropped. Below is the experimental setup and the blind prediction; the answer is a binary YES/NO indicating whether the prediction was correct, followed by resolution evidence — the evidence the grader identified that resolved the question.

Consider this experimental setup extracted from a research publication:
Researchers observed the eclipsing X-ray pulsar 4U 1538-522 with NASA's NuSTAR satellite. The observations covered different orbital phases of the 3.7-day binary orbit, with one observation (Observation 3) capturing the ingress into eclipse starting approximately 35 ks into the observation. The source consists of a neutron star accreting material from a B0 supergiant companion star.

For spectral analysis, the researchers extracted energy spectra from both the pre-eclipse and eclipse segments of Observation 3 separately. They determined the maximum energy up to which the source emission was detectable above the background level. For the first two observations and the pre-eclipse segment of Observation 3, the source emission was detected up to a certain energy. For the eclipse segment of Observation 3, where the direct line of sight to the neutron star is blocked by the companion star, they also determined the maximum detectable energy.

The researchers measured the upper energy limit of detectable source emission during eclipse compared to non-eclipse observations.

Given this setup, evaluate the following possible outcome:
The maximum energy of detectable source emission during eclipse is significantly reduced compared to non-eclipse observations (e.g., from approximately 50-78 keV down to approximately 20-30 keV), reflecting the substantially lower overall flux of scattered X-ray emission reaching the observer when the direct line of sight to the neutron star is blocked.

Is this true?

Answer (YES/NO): NO